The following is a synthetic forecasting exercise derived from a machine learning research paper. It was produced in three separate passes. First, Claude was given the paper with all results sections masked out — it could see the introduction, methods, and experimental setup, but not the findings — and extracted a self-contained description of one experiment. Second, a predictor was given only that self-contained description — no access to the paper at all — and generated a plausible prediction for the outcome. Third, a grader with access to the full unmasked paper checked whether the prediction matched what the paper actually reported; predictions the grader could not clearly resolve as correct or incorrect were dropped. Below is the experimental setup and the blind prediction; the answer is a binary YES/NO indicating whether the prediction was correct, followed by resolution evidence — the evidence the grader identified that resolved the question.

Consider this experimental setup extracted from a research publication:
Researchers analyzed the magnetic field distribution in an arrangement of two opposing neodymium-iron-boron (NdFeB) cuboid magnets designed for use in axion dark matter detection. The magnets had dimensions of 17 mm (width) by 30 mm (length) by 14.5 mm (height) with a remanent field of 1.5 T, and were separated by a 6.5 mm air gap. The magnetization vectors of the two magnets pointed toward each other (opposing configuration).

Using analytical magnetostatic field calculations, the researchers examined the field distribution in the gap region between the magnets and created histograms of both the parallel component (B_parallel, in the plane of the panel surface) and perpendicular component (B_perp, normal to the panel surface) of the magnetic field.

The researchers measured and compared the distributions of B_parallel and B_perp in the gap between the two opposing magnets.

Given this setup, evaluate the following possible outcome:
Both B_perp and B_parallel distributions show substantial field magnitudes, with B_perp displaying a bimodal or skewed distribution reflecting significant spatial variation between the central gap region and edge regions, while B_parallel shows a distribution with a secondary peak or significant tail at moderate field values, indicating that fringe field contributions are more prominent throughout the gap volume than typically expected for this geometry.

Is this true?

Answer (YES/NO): NO